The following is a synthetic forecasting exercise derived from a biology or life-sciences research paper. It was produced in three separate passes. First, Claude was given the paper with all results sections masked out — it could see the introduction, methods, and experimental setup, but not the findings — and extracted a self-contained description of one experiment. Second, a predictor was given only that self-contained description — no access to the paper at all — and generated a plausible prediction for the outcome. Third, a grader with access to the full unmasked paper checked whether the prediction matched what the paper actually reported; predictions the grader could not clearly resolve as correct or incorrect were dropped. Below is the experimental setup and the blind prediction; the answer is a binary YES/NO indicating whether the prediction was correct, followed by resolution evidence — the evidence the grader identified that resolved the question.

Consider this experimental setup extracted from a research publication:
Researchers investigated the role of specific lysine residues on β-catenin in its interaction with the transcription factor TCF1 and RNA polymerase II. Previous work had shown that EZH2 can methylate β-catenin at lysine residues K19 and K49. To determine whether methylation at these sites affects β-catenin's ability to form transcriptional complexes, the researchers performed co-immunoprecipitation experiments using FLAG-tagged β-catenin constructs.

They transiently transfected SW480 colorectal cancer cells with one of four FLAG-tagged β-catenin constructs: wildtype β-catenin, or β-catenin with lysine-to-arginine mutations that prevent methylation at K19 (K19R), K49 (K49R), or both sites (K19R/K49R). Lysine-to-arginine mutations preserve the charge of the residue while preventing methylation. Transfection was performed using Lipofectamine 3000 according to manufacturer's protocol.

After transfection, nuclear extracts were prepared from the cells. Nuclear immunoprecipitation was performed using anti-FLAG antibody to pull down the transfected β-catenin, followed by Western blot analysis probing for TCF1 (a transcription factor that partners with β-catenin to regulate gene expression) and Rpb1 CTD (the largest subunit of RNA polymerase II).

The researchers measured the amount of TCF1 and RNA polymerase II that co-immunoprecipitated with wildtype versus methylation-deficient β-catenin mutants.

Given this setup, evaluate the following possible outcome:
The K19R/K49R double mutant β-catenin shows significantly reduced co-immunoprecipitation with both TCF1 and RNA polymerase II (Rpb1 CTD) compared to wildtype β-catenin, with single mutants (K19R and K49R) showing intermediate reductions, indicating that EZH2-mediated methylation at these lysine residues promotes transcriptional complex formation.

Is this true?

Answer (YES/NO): NO